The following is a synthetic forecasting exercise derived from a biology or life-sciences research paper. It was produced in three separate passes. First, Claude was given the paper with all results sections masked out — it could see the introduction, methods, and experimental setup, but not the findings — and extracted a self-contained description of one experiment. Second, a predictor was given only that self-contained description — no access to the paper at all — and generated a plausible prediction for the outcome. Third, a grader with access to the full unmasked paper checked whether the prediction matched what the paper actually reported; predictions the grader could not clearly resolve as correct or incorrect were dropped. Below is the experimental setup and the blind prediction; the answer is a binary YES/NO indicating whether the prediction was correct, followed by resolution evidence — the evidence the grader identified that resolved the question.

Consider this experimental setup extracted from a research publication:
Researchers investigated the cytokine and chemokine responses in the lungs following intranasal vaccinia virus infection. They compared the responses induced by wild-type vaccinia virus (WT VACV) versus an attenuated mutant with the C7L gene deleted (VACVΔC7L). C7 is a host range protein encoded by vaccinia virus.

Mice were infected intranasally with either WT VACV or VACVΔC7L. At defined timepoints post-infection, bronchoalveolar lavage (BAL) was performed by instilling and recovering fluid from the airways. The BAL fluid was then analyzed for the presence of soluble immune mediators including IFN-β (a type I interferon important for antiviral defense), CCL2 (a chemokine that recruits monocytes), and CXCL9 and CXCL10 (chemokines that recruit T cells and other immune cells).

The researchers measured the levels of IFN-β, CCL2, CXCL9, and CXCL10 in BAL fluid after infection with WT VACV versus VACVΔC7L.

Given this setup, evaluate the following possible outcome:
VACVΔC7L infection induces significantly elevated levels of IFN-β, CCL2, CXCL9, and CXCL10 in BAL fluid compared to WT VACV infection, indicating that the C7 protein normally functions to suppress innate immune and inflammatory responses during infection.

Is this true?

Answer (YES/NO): YES